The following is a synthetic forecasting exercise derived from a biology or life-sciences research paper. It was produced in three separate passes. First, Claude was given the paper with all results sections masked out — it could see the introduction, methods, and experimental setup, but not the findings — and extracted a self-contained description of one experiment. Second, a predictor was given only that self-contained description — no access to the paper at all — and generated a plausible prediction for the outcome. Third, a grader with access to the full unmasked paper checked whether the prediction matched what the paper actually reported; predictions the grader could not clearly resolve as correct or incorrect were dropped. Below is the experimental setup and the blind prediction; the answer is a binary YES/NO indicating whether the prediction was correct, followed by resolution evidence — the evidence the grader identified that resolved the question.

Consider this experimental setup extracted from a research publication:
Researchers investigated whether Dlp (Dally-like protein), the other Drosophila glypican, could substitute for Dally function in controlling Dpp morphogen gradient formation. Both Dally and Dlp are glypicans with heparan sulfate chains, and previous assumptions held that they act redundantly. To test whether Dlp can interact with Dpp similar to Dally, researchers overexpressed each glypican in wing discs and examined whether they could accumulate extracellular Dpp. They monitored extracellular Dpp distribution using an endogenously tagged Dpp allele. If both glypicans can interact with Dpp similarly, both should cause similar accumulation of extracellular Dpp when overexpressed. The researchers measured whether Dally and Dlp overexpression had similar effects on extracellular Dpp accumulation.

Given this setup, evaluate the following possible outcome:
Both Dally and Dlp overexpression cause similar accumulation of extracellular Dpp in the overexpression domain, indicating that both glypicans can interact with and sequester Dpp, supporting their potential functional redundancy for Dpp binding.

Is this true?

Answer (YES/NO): NO